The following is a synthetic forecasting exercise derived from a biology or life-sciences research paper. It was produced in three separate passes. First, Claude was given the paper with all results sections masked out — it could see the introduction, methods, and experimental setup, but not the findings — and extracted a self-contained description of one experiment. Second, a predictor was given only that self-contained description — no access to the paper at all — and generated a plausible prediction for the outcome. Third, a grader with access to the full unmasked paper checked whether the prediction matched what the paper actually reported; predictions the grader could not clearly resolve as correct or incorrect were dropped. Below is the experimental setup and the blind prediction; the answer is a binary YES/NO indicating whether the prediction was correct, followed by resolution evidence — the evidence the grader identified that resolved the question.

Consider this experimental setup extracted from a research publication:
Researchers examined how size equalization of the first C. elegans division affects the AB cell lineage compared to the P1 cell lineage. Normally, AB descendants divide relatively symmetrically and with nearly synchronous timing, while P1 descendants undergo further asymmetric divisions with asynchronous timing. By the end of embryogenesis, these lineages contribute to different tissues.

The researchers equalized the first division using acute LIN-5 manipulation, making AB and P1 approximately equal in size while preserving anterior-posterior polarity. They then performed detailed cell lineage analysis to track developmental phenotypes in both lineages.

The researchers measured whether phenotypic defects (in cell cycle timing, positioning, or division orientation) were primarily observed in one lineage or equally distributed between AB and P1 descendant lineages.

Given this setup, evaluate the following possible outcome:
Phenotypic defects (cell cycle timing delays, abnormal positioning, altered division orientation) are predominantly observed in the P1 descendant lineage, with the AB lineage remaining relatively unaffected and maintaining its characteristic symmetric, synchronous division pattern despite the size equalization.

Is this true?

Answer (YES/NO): NO